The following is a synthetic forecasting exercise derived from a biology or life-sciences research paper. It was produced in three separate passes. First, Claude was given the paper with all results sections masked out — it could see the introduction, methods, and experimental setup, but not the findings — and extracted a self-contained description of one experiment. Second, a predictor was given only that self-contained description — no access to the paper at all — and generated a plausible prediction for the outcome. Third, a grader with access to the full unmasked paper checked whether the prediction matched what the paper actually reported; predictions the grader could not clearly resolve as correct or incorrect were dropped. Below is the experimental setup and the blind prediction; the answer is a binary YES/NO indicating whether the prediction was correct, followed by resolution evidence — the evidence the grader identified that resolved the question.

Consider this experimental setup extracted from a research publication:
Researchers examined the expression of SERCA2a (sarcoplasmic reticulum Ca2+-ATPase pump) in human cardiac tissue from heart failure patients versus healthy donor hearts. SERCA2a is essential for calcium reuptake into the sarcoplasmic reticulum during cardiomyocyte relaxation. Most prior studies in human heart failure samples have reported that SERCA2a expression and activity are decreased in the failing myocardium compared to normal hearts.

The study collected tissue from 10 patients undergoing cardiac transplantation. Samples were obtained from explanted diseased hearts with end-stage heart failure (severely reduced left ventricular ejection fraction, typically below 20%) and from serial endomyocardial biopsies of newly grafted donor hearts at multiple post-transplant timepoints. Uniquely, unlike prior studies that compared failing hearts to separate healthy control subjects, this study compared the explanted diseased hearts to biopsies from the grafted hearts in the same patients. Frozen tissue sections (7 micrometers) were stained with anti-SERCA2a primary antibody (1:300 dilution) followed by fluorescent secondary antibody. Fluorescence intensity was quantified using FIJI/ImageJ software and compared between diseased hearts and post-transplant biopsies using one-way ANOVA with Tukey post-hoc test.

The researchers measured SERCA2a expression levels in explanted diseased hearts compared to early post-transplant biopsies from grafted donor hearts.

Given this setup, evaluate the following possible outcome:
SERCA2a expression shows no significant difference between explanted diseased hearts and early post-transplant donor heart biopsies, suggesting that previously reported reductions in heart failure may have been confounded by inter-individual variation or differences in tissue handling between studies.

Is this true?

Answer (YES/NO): NO